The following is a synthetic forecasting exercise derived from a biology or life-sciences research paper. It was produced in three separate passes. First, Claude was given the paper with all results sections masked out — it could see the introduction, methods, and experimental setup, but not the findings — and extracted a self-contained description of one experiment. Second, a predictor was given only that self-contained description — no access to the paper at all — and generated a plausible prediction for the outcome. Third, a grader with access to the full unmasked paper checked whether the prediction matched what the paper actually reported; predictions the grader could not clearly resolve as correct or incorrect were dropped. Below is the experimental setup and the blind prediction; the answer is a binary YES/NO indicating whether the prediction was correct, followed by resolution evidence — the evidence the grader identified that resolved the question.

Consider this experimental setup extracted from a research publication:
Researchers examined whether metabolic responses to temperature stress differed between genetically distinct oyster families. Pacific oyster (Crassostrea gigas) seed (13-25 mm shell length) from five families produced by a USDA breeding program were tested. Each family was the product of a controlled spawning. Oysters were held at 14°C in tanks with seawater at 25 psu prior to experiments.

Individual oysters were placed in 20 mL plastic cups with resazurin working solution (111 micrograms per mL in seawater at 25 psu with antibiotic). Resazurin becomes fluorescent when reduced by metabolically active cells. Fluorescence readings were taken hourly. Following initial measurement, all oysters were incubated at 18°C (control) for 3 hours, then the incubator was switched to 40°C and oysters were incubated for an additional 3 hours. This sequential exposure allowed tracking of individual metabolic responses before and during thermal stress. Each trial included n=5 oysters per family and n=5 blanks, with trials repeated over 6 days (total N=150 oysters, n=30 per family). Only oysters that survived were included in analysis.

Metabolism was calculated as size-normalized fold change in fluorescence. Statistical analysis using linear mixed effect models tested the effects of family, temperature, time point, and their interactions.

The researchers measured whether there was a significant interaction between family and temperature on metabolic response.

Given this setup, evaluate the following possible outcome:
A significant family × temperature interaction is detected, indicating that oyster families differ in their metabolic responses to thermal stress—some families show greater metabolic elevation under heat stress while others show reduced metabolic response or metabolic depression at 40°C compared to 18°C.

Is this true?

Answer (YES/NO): NO